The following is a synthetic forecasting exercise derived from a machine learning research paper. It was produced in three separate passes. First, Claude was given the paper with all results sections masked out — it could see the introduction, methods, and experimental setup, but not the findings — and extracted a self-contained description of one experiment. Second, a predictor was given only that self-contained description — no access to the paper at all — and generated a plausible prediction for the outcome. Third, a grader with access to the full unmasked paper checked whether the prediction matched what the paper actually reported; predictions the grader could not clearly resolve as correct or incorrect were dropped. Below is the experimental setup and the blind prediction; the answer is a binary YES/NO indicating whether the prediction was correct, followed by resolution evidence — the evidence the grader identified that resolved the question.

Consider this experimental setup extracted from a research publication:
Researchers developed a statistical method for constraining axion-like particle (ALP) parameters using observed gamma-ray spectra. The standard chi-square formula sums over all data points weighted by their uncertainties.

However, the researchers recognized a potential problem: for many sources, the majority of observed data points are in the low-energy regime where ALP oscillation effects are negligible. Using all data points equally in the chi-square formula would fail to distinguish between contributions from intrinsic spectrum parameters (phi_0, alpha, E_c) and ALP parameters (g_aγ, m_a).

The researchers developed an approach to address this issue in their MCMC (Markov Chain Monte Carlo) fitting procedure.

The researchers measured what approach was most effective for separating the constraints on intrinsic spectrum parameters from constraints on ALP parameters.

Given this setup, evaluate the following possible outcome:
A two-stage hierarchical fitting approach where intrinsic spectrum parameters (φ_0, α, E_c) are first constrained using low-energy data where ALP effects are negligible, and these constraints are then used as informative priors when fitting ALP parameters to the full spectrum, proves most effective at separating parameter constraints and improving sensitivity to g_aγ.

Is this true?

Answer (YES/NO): YES